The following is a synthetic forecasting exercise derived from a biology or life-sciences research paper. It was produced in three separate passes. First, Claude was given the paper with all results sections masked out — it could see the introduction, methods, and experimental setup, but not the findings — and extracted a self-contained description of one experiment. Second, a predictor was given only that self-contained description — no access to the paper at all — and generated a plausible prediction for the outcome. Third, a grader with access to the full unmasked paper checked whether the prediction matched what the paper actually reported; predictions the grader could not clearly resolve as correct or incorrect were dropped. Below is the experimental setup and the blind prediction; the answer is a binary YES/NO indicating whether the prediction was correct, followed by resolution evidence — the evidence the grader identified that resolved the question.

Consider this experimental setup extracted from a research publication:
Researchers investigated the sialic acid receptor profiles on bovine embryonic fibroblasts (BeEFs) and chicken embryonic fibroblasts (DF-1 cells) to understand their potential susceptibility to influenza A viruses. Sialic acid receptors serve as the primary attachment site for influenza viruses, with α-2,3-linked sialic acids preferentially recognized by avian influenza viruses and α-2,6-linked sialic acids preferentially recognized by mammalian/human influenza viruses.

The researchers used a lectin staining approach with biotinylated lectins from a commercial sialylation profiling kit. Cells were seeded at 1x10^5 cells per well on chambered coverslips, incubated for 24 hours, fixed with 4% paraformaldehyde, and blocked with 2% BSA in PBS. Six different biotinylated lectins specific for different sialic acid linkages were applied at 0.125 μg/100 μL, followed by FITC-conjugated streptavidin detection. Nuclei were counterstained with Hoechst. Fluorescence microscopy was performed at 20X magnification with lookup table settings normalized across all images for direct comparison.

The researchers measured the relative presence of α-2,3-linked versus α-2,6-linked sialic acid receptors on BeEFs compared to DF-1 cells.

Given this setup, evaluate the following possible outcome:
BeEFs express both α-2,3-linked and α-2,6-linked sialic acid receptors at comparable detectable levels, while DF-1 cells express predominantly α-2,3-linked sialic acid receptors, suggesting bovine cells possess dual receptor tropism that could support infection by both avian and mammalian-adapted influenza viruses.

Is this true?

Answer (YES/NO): NO